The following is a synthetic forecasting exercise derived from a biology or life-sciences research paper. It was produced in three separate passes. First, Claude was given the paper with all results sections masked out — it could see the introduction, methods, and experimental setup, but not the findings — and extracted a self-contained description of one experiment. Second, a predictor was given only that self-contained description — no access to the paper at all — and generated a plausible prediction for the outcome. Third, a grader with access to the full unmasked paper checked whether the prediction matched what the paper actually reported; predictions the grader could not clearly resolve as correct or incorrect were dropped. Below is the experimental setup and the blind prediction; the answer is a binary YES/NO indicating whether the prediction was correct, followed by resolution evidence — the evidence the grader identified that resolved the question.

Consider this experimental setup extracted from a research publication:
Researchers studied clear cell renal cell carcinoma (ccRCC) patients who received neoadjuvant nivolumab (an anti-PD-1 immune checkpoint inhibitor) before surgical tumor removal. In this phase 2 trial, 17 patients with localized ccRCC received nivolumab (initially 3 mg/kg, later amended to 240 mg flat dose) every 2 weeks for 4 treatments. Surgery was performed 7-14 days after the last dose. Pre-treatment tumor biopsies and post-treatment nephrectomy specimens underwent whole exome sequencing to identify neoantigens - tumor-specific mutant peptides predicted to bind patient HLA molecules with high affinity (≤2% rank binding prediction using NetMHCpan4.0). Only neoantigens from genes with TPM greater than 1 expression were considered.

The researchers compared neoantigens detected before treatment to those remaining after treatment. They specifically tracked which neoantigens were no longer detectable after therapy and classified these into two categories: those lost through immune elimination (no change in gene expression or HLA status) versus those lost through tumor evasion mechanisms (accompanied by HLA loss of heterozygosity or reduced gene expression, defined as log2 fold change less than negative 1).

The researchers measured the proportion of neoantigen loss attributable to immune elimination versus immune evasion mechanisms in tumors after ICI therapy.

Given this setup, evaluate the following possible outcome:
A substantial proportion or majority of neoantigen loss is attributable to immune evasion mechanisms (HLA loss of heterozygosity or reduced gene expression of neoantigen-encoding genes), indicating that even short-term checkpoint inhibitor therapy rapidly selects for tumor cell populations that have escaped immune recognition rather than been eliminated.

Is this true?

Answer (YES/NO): YES